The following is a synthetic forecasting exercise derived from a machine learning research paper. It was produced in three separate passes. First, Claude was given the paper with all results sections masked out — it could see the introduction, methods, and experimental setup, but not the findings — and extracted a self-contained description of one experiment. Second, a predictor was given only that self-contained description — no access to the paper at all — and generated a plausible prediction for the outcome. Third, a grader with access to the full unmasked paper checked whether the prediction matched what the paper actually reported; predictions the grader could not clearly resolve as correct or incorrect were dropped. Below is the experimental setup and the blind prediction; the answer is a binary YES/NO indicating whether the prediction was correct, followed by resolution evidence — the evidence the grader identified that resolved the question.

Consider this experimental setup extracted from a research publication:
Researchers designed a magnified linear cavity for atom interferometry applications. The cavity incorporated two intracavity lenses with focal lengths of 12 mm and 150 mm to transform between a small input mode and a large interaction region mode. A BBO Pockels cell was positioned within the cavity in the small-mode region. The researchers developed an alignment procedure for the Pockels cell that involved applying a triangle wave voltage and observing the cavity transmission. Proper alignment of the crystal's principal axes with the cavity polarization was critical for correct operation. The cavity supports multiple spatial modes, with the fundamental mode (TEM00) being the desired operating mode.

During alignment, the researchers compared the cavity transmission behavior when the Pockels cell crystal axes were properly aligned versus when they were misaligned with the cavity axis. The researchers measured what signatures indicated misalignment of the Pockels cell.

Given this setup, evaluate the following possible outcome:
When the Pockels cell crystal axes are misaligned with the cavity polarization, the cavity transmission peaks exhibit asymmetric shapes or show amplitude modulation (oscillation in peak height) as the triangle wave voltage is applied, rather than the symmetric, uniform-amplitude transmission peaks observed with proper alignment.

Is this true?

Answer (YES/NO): YES